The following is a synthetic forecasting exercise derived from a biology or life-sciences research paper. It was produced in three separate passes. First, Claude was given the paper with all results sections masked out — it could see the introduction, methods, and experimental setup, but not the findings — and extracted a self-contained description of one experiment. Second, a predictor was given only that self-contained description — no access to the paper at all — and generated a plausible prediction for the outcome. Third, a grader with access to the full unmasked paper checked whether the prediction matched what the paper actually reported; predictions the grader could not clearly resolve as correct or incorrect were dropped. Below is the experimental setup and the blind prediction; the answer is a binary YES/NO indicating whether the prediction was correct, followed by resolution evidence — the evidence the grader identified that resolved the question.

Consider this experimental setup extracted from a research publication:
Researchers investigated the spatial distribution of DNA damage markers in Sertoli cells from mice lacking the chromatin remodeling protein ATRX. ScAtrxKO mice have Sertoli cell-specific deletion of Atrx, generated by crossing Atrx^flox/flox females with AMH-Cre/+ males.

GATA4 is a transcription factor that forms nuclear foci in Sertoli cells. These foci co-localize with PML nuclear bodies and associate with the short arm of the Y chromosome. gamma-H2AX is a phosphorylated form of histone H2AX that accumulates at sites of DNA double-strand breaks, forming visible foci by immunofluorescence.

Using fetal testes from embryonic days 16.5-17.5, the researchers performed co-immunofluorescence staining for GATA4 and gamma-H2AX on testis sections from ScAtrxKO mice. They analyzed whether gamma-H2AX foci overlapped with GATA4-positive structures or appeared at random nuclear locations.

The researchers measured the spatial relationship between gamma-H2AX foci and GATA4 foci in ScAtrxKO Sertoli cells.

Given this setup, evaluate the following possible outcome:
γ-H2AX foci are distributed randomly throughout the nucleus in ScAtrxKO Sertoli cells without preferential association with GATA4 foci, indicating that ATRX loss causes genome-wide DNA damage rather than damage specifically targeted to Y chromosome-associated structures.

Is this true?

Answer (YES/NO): NO